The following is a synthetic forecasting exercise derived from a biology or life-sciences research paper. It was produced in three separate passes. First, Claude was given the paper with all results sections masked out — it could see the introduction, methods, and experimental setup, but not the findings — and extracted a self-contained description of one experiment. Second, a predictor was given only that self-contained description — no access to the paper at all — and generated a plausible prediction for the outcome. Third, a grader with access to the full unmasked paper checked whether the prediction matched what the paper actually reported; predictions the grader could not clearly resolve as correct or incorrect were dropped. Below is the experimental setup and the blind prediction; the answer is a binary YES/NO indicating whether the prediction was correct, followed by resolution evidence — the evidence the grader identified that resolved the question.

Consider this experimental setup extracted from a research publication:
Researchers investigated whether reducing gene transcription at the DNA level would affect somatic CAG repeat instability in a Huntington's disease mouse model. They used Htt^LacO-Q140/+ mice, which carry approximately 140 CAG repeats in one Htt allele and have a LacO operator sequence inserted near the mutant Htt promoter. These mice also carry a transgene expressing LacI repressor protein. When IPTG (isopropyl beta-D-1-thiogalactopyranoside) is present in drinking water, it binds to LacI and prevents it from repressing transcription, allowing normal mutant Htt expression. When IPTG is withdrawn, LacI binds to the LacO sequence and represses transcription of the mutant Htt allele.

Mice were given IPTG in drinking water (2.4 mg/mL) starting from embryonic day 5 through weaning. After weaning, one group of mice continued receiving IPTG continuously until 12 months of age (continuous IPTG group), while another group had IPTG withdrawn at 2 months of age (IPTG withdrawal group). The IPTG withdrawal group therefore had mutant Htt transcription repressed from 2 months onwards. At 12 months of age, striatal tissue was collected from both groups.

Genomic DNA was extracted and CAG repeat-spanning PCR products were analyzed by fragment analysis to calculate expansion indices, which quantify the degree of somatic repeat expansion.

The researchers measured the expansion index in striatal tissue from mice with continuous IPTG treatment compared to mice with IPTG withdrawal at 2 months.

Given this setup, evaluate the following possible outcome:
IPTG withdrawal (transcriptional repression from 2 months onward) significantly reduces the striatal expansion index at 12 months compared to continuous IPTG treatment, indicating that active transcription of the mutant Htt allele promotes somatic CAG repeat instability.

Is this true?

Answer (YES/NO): YES